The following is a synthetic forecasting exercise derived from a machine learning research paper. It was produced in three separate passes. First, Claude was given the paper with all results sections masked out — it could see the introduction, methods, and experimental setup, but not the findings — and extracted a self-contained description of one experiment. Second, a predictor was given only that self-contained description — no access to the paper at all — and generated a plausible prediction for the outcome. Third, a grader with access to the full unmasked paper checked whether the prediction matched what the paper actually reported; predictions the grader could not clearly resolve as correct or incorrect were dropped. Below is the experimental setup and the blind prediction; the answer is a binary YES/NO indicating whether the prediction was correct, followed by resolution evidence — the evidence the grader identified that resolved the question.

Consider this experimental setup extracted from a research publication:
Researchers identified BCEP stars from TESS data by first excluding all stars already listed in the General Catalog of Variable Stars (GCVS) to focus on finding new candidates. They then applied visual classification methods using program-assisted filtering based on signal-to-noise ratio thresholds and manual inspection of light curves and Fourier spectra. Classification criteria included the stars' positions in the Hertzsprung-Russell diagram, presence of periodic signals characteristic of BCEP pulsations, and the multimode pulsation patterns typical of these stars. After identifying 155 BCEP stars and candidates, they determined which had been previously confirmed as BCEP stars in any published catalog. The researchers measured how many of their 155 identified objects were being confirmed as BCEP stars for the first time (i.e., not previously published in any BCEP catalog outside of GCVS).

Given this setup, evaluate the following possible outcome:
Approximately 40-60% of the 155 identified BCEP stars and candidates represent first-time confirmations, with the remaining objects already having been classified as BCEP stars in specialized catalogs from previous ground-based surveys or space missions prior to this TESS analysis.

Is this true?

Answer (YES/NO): YES